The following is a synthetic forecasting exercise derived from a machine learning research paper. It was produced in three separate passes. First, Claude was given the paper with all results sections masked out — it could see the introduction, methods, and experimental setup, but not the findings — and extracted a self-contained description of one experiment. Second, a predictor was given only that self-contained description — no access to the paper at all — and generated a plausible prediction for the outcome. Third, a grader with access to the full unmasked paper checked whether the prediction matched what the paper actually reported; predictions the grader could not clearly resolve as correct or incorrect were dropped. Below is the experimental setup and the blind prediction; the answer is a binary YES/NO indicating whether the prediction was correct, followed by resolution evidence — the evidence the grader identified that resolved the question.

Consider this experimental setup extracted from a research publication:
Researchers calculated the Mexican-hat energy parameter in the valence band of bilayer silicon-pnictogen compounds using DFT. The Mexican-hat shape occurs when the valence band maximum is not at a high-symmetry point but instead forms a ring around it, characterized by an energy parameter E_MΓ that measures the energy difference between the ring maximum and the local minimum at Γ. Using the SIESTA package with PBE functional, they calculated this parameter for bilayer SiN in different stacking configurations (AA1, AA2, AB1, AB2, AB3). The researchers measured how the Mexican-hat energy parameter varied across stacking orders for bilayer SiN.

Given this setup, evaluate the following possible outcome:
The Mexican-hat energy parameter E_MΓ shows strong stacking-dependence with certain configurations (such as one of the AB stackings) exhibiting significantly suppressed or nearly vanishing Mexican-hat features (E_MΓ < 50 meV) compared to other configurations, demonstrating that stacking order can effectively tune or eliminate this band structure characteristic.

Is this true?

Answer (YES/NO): NO